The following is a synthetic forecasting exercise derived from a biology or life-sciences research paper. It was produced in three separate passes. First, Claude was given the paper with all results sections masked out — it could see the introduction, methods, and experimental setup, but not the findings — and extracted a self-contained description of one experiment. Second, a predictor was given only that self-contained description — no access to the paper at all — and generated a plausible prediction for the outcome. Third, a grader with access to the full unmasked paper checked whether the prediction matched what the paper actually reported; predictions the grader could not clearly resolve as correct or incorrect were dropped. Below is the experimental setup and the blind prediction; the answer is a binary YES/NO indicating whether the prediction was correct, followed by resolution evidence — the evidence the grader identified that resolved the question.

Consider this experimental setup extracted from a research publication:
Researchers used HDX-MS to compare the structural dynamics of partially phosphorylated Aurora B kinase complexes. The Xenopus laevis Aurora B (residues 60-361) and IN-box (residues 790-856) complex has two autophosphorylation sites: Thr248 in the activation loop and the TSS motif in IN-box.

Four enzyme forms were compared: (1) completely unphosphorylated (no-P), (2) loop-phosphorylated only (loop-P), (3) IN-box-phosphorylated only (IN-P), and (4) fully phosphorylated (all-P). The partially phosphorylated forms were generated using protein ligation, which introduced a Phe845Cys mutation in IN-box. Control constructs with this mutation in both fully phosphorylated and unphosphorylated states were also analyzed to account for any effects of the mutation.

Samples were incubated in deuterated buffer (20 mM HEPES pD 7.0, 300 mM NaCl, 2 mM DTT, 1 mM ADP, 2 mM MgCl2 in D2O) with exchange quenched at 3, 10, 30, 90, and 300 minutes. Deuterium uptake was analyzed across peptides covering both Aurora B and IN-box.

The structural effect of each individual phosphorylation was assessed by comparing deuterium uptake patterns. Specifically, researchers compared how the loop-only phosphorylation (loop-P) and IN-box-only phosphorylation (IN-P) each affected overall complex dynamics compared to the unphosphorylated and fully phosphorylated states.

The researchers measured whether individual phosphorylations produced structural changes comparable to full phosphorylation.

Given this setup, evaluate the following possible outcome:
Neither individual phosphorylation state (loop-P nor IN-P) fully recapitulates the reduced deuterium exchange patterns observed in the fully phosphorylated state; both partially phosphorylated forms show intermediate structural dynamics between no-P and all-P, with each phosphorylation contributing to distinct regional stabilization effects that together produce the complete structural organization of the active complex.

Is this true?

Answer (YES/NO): YES